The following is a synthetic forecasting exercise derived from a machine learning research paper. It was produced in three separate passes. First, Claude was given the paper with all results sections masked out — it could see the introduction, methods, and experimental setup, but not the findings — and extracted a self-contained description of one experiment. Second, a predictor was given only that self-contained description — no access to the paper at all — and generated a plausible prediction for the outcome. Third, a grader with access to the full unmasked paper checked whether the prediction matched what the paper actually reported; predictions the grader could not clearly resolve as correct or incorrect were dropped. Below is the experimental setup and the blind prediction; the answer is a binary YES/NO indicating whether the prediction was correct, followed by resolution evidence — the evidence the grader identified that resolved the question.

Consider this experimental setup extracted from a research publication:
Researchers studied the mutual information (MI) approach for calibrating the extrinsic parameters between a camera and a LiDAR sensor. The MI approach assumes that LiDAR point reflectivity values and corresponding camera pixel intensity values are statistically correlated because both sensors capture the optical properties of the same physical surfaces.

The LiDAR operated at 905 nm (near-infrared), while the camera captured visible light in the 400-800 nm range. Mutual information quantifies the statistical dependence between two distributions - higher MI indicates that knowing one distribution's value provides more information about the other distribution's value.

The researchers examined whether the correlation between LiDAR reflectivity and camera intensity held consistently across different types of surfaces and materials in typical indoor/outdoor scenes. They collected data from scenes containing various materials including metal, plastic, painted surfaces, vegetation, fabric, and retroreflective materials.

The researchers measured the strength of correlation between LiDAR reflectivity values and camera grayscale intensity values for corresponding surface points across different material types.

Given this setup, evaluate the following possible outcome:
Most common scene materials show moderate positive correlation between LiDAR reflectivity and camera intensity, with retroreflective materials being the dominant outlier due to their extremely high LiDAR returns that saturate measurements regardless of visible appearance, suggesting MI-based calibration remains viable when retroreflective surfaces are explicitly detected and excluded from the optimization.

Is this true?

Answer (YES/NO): NO